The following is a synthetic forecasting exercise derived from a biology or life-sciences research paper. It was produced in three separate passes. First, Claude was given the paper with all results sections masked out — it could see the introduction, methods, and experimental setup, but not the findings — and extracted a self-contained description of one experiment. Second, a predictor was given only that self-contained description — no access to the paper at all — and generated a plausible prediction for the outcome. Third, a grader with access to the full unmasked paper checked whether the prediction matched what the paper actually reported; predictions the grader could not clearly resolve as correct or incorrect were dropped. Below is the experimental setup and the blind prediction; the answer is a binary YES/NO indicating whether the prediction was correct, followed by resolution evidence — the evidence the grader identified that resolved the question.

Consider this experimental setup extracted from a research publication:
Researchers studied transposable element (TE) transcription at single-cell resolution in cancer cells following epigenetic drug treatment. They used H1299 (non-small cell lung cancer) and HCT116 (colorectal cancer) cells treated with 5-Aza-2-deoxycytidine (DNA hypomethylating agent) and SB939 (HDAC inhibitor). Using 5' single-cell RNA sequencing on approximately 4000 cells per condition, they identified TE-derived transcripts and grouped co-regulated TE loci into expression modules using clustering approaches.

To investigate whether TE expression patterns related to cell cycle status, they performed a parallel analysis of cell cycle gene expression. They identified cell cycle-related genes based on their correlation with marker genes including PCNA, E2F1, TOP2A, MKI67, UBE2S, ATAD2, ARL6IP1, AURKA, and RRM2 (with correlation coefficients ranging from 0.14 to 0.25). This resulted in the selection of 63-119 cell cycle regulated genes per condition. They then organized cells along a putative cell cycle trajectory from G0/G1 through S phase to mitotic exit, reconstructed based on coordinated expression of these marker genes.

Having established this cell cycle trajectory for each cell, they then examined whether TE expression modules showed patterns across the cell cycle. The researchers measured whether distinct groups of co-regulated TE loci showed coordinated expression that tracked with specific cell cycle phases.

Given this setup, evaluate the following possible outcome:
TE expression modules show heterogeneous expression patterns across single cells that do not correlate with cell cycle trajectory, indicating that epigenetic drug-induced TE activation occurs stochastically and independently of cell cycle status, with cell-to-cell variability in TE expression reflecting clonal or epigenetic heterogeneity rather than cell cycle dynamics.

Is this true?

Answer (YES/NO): NO